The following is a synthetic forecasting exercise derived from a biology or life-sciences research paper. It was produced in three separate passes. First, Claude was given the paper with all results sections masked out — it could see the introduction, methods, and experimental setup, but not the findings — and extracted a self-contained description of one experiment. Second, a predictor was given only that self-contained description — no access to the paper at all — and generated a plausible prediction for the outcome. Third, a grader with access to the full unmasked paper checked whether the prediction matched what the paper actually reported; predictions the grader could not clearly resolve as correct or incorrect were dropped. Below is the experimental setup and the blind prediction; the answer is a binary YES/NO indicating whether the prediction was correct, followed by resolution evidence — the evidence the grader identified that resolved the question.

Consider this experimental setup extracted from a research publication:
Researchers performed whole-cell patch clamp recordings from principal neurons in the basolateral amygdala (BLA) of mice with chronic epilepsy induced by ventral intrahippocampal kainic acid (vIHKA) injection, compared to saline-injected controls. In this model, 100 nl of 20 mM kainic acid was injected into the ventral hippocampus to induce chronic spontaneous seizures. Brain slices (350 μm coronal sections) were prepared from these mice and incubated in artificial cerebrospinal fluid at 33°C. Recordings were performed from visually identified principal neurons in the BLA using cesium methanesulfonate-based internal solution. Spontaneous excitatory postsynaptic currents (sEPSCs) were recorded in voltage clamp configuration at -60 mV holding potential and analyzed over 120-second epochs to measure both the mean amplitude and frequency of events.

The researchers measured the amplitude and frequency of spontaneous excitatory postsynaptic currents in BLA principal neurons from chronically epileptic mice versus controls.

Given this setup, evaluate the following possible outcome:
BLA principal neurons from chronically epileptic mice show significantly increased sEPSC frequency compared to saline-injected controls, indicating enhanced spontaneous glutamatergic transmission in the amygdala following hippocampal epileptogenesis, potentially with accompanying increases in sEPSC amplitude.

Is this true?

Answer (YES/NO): NO